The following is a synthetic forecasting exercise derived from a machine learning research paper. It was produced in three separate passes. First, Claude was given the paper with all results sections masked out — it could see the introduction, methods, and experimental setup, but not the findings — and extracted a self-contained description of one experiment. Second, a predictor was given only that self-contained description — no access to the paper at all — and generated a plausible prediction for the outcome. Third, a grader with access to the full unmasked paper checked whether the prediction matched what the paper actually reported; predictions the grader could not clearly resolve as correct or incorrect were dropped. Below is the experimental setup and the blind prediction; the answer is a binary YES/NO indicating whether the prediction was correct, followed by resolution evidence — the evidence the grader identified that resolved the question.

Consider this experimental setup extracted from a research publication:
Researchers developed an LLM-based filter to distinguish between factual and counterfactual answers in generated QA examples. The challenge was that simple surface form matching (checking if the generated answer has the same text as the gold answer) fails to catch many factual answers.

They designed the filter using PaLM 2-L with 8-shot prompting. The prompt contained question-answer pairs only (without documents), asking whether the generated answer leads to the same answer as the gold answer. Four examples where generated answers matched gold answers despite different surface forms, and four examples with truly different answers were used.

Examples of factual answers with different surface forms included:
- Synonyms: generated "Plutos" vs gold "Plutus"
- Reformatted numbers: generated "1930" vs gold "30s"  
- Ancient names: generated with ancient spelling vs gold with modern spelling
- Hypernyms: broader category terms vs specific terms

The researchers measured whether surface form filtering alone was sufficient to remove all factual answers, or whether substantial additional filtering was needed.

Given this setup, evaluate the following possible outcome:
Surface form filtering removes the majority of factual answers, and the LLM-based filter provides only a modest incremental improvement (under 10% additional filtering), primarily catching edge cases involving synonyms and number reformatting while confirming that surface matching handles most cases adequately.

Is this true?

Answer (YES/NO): NO